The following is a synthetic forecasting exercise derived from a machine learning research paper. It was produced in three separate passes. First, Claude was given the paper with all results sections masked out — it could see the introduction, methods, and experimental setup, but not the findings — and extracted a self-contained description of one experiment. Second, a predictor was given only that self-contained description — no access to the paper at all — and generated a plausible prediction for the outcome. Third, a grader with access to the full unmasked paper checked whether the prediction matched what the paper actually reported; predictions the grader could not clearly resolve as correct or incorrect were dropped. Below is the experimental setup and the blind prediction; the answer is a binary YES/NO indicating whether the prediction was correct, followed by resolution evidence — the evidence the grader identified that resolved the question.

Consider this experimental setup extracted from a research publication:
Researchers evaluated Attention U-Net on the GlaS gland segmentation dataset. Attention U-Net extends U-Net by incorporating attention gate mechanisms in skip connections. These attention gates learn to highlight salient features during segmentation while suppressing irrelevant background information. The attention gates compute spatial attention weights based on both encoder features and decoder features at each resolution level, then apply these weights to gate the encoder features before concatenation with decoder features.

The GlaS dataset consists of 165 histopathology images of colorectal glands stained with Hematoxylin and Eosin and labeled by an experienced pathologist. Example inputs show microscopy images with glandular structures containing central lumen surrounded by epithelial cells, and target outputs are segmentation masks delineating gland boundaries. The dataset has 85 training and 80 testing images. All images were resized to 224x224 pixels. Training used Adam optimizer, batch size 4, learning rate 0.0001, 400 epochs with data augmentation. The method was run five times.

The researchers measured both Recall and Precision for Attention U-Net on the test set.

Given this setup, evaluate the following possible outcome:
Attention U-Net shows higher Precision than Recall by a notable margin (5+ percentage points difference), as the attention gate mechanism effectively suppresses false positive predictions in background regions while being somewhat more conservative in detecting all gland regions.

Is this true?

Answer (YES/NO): NO